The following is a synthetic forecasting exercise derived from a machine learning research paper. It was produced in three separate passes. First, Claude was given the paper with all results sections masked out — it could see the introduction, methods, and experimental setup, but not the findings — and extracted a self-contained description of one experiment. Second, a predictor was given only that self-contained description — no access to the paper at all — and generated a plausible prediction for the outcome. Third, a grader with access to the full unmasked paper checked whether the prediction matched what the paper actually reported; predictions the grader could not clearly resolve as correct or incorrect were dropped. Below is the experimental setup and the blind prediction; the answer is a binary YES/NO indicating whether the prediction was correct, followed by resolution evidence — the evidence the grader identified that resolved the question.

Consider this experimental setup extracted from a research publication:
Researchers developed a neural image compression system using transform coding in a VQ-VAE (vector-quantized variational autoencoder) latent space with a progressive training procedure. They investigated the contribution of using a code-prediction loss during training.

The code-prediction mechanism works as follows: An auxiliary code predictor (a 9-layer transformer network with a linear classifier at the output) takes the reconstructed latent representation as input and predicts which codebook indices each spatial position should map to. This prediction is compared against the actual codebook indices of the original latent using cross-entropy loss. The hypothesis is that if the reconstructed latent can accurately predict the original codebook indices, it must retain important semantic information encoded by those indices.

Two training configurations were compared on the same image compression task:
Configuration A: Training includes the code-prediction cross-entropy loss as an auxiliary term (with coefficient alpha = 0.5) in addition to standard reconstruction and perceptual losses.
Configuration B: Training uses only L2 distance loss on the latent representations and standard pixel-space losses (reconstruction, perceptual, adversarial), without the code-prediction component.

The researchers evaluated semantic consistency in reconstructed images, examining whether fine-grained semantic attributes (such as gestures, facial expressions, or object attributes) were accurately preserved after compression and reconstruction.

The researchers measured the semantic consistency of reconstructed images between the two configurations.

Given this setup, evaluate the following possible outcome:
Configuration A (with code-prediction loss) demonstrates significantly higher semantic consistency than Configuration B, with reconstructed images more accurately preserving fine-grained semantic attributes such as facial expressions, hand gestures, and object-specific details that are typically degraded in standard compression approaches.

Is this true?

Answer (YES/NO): YES